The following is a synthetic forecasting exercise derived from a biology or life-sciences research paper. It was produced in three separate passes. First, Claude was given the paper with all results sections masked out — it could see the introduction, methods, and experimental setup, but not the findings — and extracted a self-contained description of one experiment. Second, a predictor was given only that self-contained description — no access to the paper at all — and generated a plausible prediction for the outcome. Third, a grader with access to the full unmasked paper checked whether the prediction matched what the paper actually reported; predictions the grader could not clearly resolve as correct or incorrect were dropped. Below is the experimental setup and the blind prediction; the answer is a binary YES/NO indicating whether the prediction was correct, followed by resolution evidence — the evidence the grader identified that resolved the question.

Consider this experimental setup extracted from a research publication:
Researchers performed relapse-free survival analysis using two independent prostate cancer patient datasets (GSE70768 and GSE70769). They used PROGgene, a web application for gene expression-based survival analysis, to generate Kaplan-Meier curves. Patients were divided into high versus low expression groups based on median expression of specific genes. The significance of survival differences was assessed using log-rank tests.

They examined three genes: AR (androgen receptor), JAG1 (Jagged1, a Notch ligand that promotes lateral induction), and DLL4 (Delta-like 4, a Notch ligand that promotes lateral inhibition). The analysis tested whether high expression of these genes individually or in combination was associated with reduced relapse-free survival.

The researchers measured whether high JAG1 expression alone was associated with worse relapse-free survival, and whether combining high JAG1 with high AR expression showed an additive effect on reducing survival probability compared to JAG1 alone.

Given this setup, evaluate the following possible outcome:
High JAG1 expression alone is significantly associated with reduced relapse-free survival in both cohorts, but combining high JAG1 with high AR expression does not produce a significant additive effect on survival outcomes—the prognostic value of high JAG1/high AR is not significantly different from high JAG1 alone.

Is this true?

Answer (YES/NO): NO